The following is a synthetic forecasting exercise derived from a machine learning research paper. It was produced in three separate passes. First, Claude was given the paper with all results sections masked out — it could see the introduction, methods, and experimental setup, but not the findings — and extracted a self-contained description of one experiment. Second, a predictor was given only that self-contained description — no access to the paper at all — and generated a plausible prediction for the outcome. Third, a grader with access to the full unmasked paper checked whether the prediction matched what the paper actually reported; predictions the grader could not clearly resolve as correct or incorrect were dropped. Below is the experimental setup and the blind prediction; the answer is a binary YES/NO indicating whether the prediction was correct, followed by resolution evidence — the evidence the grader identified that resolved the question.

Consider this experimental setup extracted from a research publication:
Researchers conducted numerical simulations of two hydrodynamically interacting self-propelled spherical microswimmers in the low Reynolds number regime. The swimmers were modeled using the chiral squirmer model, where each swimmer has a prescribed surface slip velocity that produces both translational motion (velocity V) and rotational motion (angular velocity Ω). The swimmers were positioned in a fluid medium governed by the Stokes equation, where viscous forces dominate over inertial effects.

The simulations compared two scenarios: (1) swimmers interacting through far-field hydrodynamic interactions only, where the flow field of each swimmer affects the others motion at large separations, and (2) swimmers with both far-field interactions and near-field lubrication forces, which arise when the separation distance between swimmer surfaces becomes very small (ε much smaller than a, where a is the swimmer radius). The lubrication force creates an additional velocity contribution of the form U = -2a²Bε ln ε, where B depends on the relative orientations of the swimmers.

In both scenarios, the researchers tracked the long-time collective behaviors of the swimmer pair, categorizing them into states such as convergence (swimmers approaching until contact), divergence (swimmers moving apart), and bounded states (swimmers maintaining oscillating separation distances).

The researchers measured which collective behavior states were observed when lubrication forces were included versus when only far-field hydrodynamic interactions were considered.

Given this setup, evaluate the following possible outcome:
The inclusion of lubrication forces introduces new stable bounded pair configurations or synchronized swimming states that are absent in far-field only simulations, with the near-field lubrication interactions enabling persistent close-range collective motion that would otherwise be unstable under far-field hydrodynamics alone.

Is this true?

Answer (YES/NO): NO